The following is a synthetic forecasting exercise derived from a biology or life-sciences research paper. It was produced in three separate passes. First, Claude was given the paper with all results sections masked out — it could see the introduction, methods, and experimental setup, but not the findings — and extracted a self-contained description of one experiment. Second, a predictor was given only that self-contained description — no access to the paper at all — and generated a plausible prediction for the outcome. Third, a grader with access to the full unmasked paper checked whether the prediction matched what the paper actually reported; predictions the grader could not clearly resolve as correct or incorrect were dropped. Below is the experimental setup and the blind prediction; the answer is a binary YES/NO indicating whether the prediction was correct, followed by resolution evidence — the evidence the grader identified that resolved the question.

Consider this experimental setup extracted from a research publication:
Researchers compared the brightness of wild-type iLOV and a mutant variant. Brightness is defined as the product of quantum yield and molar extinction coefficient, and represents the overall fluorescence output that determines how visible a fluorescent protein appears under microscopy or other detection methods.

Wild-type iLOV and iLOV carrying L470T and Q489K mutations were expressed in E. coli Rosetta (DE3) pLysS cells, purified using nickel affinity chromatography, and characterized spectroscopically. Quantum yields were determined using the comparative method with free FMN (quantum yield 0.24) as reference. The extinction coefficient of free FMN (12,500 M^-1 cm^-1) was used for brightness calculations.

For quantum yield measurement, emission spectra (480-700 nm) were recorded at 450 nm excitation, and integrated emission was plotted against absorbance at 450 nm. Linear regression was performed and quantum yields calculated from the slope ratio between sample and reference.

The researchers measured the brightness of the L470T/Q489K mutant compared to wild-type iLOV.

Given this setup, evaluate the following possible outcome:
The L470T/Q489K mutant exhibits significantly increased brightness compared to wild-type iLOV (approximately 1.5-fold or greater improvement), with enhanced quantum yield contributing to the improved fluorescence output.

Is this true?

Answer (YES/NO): NO